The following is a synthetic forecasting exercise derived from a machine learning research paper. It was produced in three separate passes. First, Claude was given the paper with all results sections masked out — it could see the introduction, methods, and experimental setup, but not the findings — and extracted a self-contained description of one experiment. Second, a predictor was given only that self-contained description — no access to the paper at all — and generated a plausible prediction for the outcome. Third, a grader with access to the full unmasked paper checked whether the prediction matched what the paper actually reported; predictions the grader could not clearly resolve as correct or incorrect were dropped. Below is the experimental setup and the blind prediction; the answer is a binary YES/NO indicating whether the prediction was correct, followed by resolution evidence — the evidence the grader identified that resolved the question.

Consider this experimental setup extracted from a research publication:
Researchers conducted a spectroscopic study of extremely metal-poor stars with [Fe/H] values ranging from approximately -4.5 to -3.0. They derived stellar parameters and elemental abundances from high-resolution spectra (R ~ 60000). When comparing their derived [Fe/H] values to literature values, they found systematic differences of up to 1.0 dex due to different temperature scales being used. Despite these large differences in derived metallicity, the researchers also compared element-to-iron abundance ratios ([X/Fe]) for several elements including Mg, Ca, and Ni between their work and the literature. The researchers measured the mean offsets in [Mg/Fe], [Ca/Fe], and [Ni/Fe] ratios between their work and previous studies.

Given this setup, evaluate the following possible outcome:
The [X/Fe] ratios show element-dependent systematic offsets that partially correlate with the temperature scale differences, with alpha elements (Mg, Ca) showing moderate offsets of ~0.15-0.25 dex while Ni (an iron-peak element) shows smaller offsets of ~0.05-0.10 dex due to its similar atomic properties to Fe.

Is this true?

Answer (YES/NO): NO